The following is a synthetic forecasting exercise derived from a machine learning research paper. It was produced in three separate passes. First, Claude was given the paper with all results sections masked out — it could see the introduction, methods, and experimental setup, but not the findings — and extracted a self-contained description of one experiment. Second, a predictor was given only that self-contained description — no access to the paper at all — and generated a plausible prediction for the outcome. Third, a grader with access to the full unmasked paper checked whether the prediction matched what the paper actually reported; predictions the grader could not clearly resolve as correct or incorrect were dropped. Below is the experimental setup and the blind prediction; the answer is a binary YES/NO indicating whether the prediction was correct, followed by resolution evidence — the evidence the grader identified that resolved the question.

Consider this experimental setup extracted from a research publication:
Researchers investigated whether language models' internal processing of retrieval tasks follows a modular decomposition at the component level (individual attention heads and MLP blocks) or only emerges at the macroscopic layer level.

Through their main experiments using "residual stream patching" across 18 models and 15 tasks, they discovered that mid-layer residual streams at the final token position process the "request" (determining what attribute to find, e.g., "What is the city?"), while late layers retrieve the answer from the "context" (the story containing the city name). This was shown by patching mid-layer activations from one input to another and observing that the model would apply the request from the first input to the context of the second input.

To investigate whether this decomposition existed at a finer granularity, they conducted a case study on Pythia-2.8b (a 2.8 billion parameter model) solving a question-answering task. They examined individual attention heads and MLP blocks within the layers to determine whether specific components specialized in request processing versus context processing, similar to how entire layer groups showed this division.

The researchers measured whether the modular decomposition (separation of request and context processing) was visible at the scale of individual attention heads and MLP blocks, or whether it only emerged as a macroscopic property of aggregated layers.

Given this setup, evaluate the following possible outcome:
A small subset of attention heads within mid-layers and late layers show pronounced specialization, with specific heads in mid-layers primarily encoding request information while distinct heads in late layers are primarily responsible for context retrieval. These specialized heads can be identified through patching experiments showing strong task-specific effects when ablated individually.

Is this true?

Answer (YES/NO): NO